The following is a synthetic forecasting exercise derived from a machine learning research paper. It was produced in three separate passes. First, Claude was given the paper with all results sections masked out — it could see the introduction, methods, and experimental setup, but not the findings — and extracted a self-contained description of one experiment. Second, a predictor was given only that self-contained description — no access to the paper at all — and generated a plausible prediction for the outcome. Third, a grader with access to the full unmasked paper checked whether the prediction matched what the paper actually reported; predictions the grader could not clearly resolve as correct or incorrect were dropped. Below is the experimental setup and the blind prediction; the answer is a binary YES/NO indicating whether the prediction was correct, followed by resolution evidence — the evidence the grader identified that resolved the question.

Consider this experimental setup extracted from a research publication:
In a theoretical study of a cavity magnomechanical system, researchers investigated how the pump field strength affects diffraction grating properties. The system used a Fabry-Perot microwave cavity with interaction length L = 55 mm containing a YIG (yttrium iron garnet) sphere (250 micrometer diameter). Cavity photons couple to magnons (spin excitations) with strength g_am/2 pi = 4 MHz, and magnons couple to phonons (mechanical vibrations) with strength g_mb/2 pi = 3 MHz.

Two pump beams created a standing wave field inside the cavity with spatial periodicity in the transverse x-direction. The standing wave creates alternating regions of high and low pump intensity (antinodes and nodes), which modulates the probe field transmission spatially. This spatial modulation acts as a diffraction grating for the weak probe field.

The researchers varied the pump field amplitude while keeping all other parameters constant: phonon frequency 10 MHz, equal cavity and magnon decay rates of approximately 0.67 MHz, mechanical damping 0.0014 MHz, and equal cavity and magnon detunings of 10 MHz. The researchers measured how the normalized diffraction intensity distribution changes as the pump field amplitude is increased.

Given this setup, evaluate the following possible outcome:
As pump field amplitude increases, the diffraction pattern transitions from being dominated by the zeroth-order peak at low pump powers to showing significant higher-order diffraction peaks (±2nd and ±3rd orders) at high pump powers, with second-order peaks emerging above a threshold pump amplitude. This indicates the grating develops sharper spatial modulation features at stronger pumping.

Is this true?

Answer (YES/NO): YES